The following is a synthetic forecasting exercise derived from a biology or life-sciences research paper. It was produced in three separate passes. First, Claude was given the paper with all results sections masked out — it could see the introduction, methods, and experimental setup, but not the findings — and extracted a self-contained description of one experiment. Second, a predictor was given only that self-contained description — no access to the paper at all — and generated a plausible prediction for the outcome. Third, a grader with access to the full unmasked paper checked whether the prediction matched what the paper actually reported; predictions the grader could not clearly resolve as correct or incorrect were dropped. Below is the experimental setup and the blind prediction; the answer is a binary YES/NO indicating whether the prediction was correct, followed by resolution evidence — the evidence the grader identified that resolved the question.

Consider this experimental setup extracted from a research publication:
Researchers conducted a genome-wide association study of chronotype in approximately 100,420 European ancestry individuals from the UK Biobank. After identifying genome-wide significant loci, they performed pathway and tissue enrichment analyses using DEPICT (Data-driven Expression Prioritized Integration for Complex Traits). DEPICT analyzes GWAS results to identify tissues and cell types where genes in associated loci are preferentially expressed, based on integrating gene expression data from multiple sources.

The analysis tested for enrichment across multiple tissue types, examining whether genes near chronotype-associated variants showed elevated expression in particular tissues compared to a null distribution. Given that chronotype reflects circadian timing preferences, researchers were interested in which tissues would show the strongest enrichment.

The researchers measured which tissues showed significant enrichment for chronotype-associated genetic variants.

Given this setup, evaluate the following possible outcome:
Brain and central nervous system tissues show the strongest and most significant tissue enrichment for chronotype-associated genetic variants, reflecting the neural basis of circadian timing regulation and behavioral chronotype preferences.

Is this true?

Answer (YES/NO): NO